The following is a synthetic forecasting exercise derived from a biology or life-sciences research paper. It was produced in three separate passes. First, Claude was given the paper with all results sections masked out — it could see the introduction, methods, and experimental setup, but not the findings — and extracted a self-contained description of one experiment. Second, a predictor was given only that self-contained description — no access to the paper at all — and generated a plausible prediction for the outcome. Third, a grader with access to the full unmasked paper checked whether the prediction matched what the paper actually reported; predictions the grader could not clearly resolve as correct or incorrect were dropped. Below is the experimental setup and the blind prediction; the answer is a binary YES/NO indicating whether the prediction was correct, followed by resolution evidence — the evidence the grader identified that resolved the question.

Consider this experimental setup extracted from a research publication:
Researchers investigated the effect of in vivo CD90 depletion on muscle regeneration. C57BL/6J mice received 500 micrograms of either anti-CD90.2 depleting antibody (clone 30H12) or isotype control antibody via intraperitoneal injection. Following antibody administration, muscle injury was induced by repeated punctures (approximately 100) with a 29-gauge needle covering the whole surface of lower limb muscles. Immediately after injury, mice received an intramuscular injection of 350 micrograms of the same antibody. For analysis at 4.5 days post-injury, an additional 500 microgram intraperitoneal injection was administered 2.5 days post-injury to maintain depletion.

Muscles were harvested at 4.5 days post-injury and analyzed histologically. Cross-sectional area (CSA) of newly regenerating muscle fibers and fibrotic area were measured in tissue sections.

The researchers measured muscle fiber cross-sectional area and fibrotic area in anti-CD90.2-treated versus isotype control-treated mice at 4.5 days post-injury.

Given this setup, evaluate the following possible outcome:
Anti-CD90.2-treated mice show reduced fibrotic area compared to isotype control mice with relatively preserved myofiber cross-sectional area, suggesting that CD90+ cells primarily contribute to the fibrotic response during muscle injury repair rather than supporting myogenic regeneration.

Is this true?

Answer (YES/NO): NO